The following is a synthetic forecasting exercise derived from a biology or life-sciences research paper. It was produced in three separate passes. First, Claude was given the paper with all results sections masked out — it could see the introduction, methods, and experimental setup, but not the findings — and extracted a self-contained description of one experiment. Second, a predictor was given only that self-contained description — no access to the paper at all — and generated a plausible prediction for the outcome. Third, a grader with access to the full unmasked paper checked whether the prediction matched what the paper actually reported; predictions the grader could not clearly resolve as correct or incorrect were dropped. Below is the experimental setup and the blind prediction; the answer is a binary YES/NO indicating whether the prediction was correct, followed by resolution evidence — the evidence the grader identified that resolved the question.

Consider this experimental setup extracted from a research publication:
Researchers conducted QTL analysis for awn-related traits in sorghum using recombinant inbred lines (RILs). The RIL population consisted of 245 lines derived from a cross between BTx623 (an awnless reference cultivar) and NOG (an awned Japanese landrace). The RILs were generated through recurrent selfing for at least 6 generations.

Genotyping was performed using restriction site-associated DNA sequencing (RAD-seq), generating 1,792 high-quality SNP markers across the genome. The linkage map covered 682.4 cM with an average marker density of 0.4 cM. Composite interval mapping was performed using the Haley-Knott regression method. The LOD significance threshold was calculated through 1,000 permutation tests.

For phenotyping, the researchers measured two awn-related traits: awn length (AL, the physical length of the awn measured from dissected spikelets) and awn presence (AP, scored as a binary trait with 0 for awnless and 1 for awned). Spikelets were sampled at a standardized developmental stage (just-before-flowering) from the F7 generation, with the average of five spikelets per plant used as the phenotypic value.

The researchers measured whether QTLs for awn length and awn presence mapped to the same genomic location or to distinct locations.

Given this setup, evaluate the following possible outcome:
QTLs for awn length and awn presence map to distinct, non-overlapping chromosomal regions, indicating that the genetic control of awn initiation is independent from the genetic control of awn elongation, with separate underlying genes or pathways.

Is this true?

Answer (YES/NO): NO